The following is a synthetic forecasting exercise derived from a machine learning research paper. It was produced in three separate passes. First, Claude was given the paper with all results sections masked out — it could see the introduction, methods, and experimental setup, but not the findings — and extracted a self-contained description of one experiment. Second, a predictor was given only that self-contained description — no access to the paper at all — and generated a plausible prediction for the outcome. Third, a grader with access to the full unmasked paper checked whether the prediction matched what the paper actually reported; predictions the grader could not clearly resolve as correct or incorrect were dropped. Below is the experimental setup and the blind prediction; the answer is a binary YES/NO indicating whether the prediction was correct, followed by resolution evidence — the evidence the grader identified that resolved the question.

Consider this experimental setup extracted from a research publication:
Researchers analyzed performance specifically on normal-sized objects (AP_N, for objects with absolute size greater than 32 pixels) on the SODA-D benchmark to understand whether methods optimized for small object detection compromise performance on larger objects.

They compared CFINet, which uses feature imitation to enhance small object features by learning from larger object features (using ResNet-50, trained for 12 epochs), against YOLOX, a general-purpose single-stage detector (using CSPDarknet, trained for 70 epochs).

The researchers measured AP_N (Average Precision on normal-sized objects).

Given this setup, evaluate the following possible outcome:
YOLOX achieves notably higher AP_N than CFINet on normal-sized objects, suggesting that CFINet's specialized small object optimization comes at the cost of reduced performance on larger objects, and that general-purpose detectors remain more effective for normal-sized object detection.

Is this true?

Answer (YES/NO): NO